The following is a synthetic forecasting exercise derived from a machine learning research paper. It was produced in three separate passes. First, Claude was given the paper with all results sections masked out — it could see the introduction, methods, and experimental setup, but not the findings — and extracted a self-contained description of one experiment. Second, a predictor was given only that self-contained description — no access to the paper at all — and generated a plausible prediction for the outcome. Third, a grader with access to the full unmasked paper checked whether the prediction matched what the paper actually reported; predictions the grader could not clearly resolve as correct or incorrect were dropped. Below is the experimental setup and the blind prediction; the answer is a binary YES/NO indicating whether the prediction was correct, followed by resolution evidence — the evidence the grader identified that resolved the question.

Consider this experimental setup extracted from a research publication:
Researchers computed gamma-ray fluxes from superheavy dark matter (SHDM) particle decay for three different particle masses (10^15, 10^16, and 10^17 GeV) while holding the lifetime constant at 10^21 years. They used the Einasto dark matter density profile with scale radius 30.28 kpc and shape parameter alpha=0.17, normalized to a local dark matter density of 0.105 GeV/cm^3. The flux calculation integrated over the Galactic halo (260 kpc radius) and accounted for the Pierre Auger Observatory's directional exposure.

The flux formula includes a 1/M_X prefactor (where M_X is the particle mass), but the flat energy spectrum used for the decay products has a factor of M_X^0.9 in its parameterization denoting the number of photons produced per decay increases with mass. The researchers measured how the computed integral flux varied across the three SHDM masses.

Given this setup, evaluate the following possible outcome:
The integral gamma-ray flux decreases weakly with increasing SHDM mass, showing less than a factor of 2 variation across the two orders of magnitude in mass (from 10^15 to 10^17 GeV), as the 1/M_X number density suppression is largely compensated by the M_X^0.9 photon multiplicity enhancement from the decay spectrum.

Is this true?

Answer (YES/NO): NO